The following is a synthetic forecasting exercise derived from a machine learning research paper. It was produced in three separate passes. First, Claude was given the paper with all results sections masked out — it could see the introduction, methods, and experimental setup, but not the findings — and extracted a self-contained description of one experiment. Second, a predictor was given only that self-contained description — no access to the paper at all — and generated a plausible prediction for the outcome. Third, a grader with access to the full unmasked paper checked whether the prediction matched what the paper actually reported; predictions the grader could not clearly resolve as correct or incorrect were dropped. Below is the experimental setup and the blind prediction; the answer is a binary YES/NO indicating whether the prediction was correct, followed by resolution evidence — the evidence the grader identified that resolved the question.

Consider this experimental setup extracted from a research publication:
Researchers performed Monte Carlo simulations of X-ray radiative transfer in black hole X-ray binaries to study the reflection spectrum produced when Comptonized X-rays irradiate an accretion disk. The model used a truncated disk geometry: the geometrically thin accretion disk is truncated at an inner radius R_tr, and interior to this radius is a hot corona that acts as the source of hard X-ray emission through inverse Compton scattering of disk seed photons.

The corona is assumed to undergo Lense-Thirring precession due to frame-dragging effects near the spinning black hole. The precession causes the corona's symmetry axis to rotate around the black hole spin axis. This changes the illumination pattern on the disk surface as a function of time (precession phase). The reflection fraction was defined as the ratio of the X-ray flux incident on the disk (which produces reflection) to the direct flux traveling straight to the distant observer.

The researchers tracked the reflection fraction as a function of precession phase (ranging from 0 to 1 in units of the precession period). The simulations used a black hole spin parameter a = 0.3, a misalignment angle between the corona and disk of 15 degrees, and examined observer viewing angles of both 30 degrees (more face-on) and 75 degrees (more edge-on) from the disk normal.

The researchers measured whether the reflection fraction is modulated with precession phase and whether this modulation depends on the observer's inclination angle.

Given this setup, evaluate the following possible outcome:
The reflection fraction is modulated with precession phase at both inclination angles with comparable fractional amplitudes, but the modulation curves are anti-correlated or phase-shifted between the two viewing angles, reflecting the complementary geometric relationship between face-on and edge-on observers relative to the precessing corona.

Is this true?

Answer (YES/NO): NO